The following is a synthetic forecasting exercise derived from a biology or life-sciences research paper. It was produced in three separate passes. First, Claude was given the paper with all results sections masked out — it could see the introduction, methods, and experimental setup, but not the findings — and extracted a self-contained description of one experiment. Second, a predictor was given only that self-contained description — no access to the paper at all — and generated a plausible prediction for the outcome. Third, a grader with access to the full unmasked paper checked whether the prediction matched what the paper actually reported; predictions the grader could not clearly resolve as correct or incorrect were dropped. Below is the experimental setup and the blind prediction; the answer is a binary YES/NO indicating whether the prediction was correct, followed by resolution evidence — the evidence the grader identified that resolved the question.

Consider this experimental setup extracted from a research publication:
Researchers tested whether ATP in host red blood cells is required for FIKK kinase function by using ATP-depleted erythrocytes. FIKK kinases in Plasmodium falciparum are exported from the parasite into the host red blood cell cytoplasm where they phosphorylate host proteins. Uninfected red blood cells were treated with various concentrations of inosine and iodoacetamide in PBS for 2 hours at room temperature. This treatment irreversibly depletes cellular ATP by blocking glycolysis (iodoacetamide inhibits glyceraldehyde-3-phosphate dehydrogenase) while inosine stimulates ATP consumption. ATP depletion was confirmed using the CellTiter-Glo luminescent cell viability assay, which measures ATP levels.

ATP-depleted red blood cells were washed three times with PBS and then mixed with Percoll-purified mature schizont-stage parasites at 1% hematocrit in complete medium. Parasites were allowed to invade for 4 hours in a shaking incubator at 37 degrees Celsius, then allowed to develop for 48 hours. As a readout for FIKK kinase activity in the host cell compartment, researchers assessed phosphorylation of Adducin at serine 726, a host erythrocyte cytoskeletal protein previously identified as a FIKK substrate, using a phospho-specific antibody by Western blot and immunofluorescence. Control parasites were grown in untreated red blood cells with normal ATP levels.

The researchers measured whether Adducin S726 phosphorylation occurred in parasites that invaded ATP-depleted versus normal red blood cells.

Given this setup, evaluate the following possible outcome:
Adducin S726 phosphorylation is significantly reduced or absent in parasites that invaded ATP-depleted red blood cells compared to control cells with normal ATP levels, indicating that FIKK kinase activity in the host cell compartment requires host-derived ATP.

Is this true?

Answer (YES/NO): NO